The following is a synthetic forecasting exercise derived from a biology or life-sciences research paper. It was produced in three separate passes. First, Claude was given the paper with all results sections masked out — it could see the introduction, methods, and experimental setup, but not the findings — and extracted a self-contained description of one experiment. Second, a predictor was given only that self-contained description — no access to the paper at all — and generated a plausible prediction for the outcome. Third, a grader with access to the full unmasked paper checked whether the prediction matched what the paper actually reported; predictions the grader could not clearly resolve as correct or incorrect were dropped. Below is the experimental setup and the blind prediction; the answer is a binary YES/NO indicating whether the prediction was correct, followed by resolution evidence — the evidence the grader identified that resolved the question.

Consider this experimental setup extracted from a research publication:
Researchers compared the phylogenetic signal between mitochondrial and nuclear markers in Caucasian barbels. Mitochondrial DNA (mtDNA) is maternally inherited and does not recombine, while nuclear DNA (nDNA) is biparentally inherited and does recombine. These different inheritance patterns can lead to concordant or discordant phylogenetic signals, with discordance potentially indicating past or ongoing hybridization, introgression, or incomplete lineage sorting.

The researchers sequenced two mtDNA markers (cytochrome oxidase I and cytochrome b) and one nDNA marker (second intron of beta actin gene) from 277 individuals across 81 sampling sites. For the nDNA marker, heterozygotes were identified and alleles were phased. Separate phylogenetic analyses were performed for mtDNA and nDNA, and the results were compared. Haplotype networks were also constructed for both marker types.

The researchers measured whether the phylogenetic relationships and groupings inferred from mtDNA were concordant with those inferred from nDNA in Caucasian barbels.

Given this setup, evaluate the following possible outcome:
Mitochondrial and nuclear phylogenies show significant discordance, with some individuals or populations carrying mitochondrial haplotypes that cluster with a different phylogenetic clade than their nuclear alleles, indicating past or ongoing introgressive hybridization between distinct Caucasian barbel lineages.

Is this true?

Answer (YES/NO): YES